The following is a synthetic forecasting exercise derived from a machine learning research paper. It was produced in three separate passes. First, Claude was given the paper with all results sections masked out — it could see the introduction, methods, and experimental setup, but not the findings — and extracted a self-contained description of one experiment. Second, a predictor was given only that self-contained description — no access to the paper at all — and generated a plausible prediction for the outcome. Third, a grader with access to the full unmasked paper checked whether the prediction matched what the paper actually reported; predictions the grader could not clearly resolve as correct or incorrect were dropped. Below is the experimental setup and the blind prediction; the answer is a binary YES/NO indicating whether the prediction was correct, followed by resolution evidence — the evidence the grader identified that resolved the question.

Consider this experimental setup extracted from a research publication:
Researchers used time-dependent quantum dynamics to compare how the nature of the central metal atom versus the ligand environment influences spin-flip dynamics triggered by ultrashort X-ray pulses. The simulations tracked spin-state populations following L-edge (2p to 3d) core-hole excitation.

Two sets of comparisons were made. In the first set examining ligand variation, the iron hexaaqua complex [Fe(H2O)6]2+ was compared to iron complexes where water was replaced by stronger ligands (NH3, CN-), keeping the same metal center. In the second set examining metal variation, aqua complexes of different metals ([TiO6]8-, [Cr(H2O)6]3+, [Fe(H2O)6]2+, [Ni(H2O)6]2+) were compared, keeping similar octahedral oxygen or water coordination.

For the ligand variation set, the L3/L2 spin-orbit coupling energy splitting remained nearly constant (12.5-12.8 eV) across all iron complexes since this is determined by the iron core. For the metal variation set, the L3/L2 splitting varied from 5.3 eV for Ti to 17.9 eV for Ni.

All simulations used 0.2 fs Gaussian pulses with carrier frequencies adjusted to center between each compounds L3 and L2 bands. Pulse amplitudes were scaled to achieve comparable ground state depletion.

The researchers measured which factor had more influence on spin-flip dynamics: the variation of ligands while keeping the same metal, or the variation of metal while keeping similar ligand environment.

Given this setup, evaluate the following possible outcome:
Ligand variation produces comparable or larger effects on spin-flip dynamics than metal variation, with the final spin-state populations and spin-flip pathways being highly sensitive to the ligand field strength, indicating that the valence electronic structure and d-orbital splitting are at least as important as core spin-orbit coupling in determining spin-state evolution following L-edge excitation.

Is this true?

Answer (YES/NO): NO